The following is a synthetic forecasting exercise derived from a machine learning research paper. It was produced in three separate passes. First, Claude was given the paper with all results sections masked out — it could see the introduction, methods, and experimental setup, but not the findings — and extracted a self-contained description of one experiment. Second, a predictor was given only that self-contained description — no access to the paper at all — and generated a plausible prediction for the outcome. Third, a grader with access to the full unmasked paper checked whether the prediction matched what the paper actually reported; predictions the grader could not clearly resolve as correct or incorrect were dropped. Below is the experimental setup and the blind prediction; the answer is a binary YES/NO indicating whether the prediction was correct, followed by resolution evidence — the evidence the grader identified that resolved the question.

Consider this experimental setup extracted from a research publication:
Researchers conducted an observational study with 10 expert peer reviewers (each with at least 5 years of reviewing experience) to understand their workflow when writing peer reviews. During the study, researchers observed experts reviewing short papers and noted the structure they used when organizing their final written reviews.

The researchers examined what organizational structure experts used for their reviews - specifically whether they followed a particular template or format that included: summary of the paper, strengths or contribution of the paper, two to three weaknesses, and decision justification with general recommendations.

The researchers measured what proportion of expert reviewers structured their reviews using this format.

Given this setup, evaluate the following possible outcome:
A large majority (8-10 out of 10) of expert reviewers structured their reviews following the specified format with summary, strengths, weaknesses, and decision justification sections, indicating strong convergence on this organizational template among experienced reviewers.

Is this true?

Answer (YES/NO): NO